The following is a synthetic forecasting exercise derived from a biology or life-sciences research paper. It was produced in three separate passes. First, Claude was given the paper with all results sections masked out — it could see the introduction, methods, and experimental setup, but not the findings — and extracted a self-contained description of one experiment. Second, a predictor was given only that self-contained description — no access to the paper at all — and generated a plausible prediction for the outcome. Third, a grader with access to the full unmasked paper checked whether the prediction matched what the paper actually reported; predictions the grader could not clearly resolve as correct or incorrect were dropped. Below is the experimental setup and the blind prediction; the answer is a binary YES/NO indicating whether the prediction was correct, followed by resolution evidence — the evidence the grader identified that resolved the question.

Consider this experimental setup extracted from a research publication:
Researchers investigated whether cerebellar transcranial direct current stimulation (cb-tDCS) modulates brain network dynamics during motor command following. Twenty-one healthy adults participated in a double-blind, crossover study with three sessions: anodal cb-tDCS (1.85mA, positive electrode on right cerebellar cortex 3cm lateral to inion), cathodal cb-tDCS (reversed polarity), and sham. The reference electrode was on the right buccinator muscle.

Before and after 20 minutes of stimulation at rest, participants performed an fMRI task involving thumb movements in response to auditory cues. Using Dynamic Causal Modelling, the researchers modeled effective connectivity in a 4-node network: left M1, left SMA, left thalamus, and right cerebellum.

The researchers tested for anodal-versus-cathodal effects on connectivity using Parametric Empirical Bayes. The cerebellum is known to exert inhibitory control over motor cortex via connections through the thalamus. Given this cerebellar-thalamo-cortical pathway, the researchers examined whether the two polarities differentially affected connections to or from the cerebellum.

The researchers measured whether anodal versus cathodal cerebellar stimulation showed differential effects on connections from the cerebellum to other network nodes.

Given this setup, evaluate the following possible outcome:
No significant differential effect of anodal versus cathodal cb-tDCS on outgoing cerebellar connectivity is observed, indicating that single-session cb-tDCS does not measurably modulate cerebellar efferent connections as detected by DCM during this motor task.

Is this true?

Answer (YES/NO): YES